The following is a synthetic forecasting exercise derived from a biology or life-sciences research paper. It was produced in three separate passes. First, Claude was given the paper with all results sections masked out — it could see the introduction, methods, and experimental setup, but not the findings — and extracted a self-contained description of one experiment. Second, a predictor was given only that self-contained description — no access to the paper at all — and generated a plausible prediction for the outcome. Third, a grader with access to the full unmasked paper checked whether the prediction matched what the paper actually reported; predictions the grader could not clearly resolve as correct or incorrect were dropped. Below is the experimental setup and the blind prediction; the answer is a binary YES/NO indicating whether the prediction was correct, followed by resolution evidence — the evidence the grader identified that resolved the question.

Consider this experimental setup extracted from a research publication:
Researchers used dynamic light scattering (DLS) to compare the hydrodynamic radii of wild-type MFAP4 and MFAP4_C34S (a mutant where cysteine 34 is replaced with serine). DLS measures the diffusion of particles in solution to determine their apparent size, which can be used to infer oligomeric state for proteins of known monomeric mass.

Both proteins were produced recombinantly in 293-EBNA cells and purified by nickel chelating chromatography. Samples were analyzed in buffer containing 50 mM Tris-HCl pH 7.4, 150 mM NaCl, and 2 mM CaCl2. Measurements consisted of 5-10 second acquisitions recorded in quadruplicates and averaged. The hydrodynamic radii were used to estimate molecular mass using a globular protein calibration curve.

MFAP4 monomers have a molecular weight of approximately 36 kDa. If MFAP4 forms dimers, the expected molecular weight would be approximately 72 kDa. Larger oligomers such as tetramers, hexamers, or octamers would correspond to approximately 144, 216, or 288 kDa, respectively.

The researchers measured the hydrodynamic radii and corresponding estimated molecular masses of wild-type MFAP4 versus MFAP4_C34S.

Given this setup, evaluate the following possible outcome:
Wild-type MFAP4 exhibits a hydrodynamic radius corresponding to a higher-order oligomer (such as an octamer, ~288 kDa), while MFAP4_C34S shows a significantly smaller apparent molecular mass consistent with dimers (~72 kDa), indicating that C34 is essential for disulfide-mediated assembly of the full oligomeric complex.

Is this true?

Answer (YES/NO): NO